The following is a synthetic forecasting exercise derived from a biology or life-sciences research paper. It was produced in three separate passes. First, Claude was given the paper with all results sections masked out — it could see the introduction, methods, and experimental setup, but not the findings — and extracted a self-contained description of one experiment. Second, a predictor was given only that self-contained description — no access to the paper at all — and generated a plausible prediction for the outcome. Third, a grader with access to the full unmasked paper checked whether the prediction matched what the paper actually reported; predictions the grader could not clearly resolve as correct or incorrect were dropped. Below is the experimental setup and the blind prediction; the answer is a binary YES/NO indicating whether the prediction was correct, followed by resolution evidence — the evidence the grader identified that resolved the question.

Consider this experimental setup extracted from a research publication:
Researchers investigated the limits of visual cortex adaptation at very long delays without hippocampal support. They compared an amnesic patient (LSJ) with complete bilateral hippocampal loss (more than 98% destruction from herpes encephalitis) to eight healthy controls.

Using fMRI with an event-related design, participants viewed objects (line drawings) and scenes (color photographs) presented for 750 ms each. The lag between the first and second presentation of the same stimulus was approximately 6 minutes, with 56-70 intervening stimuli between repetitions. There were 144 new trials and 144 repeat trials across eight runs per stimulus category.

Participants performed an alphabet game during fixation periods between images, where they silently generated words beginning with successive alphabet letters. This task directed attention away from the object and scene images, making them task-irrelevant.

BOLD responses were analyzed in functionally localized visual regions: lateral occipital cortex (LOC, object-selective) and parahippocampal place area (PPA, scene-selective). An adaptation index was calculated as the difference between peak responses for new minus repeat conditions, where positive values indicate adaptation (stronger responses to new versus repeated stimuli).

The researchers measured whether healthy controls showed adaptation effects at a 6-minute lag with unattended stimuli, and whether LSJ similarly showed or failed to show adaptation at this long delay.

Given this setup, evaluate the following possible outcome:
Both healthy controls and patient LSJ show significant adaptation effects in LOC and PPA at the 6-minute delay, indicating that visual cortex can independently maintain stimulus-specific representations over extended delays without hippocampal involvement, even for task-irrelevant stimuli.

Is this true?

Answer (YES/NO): NO